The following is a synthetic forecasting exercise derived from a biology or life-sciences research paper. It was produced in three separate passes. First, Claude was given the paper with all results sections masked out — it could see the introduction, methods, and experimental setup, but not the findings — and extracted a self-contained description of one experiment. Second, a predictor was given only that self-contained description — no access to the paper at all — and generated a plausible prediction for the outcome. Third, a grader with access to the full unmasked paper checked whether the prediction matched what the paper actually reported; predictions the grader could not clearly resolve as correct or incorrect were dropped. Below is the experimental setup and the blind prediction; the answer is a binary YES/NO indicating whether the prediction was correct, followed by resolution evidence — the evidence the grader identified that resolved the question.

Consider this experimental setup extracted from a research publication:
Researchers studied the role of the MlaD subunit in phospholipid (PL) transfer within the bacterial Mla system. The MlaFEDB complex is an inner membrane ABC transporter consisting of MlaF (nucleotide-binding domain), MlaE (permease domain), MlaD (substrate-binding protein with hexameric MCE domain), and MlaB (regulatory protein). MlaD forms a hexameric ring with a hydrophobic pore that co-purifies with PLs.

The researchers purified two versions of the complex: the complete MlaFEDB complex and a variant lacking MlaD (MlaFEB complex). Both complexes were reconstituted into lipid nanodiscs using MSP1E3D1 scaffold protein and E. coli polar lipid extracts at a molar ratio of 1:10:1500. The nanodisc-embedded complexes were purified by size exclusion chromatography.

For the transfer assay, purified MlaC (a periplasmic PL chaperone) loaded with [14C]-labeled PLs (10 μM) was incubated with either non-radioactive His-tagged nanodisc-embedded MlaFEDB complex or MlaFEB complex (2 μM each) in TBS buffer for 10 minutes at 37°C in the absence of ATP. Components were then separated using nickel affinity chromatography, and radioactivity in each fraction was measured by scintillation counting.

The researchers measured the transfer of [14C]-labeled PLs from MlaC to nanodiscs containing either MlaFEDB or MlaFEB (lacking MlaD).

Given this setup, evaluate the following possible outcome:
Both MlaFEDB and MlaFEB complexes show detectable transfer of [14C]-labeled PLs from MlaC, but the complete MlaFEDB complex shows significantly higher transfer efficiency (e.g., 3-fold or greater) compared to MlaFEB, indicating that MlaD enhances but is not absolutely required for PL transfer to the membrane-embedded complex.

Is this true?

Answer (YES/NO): NO